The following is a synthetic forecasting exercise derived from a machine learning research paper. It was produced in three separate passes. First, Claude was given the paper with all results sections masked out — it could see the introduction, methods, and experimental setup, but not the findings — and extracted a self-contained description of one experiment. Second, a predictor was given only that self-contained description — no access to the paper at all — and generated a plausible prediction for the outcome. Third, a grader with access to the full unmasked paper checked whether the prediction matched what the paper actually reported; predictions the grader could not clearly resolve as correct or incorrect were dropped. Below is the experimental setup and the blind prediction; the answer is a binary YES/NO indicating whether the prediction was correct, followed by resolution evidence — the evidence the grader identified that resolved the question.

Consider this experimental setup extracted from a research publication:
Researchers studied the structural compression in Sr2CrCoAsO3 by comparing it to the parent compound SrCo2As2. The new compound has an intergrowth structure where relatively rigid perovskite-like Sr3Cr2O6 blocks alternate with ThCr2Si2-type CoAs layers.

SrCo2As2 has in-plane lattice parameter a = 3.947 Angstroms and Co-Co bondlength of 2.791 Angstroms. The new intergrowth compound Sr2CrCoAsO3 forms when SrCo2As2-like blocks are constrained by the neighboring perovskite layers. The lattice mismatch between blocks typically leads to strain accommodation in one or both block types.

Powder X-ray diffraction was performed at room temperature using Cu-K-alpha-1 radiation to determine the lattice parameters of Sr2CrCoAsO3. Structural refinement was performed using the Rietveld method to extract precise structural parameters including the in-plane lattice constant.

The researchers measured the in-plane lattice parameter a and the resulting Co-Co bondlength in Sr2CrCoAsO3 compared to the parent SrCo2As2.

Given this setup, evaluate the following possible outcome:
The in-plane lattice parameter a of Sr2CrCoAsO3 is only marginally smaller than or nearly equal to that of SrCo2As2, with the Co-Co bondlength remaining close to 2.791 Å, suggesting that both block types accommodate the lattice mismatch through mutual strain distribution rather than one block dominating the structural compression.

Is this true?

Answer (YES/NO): NO